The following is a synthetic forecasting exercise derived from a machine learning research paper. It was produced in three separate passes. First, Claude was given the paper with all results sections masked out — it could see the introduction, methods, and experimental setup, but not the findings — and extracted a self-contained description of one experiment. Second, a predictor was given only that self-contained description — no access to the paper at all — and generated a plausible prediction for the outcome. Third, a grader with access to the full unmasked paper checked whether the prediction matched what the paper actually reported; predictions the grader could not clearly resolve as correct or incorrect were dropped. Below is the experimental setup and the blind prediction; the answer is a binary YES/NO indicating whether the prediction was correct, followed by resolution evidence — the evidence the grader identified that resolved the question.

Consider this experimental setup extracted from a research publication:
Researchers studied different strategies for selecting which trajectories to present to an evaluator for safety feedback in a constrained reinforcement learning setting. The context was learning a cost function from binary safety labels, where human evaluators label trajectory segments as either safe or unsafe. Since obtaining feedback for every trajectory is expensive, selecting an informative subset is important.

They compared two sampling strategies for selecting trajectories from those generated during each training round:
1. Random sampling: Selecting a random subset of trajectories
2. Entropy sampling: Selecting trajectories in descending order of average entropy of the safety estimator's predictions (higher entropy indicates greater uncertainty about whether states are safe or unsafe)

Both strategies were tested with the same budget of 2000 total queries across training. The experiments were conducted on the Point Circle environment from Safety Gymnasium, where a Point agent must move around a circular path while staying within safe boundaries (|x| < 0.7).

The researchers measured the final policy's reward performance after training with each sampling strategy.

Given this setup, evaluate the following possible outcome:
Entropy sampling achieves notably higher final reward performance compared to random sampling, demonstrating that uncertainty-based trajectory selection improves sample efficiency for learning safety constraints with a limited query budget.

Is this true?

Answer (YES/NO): YES